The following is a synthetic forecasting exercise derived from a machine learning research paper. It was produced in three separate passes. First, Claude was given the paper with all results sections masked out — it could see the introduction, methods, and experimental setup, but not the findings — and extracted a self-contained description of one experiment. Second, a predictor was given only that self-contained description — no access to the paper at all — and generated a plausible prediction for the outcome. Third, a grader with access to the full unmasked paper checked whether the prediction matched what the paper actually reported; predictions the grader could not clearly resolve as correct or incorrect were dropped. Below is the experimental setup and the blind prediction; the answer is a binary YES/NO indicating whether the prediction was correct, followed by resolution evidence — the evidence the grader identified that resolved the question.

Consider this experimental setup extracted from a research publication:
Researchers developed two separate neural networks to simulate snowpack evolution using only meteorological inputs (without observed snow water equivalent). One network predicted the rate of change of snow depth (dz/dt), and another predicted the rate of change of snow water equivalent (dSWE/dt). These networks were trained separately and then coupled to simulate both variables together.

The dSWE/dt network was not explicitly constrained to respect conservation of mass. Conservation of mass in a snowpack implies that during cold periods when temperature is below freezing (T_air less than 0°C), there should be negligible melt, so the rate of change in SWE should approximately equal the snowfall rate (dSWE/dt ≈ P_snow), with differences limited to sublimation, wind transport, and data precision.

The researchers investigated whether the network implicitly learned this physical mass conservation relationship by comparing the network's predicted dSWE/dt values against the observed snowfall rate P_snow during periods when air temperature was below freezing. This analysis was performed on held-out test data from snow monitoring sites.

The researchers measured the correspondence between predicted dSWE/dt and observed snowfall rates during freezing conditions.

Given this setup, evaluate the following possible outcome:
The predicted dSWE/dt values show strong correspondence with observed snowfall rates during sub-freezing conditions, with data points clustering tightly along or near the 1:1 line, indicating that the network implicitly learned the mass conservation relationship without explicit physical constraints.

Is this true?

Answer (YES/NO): YES